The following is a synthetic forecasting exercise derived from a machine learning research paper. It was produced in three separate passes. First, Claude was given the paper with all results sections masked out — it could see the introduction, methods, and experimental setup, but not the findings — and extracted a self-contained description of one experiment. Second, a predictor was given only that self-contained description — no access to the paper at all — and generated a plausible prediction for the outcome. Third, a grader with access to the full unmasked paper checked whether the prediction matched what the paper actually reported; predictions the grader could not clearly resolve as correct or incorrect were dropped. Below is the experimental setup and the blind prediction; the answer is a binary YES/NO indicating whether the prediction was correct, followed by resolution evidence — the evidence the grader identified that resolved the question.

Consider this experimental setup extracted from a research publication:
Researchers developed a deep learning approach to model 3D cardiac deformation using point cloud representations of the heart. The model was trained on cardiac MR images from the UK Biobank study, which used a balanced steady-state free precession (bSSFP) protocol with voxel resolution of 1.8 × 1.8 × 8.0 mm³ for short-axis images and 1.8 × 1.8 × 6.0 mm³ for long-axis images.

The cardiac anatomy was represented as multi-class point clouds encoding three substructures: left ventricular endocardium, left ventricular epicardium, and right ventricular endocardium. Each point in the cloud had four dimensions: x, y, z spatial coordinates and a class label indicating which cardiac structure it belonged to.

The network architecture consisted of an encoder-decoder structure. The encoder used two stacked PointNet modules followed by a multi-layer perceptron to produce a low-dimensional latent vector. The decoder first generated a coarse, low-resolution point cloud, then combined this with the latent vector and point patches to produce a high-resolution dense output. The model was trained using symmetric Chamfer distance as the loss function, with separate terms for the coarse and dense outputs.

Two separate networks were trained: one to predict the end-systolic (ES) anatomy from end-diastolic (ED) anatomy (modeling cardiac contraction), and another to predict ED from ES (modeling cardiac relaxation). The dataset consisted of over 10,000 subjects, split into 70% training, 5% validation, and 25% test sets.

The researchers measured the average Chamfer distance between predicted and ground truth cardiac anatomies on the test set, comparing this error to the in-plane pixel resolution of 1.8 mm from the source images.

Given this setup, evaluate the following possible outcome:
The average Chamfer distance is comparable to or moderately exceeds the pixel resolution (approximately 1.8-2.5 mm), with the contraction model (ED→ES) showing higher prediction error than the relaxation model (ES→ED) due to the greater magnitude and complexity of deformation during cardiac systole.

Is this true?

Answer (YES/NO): NO